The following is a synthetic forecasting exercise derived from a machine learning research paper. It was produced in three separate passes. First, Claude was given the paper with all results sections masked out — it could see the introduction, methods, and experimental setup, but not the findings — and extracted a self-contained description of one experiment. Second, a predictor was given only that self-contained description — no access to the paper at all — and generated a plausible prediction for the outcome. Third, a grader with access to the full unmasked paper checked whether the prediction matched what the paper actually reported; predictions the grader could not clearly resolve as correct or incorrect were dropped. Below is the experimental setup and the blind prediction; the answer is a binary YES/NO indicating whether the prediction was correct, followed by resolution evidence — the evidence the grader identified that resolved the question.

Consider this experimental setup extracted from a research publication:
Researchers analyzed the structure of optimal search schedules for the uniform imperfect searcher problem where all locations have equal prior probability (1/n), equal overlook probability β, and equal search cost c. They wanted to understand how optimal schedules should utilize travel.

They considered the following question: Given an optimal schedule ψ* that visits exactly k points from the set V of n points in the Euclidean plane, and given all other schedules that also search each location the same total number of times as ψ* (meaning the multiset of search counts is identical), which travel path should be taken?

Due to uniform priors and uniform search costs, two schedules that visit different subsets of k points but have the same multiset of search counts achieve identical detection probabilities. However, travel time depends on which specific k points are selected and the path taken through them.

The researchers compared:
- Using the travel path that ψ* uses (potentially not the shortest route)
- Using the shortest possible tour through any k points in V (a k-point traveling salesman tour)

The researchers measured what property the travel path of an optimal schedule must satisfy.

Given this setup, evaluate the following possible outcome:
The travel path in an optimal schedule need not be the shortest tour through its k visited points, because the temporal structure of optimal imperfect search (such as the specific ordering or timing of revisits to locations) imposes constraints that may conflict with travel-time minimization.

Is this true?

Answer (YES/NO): NO